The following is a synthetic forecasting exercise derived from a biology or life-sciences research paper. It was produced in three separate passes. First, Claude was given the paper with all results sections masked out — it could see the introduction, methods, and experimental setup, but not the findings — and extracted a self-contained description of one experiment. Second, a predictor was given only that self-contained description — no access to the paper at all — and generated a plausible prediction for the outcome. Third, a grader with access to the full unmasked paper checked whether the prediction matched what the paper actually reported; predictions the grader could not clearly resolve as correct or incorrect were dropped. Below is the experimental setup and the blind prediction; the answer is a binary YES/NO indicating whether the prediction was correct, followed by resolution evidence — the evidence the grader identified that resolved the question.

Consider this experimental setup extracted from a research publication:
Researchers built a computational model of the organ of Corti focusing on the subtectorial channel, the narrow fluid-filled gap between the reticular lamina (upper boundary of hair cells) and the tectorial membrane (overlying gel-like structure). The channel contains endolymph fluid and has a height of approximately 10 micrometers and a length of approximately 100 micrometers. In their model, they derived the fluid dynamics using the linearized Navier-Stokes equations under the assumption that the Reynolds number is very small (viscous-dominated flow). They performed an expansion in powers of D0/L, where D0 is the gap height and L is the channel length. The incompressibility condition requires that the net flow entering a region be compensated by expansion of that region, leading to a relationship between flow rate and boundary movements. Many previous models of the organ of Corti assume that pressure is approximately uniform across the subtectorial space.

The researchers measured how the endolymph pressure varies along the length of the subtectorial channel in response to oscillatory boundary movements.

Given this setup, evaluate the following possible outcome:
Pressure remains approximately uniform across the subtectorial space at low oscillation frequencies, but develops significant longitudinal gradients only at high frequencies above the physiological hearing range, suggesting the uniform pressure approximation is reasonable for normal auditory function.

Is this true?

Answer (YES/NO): NO